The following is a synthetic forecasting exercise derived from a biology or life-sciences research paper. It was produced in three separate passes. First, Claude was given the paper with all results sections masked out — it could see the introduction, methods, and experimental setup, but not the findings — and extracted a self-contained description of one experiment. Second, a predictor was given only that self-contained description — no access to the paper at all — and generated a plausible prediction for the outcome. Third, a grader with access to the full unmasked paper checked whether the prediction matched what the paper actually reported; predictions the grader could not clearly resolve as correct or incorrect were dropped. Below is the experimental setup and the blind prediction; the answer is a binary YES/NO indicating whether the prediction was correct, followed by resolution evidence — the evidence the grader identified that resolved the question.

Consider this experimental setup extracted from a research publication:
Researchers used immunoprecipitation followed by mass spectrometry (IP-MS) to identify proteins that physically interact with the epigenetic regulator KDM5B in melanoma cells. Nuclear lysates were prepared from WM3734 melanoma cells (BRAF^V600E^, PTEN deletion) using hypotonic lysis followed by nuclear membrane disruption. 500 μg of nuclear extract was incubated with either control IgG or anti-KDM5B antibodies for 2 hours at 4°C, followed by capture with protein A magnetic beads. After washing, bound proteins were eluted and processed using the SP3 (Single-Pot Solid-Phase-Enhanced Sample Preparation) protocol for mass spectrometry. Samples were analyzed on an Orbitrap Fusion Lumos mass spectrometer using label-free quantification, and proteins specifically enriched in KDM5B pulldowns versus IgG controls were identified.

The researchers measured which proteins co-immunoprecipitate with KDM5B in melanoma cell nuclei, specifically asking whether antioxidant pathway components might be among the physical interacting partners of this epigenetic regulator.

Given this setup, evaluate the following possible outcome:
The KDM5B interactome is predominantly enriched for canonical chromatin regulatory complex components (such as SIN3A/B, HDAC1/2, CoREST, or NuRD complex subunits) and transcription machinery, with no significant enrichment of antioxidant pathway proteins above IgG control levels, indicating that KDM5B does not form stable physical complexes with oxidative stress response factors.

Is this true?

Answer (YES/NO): YES